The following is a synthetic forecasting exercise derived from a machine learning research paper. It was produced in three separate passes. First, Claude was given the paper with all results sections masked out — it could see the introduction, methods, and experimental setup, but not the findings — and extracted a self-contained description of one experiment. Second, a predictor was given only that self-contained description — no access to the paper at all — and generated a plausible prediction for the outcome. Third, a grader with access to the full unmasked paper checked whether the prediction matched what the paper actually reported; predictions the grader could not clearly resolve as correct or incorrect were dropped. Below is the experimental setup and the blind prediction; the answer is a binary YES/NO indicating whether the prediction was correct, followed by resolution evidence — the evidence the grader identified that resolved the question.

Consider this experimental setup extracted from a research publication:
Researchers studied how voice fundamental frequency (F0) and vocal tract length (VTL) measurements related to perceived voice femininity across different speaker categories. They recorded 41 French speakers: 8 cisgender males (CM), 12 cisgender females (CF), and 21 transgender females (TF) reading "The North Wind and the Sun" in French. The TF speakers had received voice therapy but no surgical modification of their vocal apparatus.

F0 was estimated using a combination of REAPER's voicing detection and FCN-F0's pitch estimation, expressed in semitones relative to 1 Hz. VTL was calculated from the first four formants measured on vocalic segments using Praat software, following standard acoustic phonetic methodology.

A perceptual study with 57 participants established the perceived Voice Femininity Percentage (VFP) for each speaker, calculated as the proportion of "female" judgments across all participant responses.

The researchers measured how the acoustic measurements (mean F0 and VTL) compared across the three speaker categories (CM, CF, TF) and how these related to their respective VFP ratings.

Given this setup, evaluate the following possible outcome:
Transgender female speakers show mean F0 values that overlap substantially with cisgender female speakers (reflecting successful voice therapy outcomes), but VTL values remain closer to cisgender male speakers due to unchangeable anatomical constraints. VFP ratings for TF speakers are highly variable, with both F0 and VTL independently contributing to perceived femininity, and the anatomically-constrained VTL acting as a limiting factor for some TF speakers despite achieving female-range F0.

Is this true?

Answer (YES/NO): NO